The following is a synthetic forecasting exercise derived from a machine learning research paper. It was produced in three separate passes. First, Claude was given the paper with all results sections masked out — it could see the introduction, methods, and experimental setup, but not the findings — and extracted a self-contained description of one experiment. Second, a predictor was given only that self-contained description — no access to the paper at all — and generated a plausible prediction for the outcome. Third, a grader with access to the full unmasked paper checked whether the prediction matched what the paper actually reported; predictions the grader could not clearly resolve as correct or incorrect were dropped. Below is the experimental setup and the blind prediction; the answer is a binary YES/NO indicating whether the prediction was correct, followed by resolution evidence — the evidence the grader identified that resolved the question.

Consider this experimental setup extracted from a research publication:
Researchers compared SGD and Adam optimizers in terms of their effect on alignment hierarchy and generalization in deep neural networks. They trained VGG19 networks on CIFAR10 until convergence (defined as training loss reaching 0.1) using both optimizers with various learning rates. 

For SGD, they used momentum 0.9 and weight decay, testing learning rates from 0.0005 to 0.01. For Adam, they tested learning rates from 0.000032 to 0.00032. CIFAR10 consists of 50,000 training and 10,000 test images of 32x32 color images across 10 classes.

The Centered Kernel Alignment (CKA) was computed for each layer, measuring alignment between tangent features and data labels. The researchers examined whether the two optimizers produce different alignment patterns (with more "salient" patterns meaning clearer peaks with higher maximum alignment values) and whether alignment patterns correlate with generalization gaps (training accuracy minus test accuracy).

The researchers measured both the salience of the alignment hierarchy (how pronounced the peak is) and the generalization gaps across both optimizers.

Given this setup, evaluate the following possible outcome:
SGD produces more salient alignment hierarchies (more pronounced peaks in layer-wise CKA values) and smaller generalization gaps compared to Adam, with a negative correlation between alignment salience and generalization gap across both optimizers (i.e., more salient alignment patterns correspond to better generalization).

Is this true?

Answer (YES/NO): YES